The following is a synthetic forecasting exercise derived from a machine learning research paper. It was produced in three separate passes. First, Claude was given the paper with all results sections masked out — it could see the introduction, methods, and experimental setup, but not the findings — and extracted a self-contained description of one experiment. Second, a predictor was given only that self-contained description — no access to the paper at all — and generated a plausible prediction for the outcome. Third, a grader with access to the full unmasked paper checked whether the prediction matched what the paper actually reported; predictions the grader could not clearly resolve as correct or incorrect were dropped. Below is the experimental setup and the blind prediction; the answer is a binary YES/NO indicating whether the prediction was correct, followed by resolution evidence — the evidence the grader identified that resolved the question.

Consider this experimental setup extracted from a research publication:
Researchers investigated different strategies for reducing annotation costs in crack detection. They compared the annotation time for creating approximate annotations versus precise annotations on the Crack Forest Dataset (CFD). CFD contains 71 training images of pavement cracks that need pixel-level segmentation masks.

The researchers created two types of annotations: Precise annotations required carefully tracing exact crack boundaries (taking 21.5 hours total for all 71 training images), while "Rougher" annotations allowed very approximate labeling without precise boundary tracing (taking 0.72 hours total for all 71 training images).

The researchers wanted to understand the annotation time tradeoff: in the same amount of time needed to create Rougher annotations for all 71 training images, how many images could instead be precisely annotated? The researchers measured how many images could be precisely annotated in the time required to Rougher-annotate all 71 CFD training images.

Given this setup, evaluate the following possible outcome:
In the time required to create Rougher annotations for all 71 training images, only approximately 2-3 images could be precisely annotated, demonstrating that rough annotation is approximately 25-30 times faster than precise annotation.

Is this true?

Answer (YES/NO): NO